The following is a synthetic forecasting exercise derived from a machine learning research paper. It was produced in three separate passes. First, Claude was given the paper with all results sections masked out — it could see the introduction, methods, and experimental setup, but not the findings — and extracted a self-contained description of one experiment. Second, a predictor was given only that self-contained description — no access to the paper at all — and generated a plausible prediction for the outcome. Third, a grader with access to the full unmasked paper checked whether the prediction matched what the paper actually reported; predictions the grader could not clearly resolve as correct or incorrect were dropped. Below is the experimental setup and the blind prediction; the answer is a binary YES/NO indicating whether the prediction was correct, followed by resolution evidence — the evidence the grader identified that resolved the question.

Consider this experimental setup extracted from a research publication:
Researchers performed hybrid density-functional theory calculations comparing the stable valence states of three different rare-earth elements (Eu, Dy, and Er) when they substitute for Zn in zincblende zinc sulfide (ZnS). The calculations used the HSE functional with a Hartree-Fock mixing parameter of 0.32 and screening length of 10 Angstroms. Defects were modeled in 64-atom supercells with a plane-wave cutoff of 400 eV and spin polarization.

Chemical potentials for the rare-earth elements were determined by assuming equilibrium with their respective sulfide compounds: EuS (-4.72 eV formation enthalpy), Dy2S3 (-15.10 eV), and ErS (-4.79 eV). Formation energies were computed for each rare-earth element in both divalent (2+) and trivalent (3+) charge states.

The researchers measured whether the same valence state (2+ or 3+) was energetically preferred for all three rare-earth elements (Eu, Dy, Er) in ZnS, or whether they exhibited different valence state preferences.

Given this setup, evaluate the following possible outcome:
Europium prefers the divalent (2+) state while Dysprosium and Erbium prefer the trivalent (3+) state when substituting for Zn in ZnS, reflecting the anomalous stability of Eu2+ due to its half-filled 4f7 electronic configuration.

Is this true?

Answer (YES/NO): YES